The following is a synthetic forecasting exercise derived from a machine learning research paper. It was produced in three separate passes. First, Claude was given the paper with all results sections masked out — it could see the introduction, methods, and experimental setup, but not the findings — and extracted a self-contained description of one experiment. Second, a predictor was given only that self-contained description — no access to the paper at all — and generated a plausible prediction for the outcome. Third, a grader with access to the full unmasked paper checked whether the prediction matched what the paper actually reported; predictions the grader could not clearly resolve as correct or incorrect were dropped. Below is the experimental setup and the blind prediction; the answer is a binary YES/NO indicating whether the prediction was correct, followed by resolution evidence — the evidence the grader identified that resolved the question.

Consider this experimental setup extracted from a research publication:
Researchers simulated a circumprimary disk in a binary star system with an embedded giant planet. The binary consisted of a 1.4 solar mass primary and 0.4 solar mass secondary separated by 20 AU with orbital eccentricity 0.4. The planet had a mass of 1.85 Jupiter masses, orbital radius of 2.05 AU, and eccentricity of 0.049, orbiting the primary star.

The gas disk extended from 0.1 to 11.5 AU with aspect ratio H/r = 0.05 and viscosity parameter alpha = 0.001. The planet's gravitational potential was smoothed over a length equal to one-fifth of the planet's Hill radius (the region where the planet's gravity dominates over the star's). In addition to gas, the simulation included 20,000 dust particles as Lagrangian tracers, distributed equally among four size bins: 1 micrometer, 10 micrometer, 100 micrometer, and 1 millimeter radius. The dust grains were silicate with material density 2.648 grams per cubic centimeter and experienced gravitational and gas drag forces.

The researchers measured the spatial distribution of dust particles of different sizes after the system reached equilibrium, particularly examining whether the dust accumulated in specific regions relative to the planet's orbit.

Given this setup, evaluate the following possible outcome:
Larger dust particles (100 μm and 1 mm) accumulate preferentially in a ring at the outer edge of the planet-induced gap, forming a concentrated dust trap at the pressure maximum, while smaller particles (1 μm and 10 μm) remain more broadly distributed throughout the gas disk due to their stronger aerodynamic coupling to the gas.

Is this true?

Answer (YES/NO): NO